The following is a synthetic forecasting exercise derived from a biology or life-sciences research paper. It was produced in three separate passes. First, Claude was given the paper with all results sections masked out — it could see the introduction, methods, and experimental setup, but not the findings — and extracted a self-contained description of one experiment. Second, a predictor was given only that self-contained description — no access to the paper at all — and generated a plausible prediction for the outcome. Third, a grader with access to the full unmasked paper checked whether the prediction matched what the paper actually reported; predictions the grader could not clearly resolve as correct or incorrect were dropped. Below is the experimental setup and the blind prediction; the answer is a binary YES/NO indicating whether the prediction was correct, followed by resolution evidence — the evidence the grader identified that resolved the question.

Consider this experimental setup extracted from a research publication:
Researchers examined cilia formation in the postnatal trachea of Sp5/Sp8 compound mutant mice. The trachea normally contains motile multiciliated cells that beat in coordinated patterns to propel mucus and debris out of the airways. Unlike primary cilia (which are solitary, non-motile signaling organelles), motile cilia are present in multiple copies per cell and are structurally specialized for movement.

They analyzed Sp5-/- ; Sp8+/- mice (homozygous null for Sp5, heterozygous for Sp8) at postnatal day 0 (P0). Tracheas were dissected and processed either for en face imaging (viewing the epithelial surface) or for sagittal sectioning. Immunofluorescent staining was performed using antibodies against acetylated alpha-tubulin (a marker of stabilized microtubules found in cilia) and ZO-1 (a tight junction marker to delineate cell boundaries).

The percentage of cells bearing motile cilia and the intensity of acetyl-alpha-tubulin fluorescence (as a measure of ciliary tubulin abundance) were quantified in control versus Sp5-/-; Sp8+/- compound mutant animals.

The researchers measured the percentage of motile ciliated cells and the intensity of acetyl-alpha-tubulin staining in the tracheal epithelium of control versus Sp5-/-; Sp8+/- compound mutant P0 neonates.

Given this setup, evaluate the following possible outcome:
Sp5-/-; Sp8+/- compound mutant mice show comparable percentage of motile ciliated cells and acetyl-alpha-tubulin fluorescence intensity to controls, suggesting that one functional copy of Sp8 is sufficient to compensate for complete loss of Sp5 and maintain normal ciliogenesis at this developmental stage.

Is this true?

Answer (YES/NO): NO